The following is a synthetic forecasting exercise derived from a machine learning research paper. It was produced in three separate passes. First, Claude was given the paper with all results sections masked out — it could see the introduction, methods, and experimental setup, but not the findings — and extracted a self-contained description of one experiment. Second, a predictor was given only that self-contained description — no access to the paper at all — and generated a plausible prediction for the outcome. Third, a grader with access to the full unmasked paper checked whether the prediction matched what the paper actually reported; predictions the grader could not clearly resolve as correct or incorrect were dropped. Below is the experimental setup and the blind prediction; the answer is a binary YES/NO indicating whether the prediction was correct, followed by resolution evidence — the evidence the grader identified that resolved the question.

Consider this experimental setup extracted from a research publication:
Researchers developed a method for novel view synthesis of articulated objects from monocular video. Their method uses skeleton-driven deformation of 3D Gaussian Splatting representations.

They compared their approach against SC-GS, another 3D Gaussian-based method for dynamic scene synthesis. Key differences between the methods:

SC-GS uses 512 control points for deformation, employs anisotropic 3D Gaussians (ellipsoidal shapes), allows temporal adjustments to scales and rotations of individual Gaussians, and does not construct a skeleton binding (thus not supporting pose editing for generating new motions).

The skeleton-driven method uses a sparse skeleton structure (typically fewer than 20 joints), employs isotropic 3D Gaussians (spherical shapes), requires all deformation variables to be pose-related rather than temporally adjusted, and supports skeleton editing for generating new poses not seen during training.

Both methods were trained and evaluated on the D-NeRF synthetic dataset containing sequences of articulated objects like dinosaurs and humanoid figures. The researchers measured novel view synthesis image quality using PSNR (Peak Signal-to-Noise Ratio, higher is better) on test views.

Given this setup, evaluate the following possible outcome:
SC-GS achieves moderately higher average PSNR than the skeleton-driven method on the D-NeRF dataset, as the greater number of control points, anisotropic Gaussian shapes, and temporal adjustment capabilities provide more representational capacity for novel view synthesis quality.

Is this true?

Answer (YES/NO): NO